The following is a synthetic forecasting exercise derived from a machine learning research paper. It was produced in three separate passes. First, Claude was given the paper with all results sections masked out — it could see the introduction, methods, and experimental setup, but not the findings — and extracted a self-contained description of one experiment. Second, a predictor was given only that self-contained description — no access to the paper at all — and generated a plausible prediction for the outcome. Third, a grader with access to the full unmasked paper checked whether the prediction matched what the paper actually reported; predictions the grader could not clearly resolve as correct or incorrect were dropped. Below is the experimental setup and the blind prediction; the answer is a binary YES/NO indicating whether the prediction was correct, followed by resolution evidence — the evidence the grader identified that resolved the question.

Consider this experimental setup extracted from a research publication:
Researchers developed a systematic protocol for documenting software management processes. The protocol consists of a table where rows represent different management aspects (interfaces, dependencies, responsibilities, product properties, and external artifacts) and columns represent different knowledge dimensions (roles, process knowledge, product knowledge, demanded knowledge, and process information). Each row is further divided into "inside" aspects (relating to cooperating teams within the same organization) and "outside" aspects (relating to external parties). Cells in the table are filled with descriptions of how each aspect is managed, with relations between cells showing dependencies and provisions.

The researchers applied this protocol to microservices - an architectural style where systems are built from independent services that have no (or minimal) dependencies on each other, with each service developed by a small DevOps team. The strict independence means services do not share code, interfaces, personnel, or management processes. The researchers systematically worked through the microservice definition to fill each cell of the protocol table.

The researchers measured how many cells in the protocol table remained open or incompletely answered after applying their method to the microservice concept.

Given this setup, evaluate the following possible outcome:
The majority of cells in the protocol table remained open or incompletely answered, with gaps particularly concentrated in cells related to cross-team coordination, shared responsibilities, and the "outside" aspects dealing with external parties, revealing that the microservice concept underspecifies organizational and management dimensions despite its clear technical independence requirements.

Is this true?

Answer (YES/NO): NO